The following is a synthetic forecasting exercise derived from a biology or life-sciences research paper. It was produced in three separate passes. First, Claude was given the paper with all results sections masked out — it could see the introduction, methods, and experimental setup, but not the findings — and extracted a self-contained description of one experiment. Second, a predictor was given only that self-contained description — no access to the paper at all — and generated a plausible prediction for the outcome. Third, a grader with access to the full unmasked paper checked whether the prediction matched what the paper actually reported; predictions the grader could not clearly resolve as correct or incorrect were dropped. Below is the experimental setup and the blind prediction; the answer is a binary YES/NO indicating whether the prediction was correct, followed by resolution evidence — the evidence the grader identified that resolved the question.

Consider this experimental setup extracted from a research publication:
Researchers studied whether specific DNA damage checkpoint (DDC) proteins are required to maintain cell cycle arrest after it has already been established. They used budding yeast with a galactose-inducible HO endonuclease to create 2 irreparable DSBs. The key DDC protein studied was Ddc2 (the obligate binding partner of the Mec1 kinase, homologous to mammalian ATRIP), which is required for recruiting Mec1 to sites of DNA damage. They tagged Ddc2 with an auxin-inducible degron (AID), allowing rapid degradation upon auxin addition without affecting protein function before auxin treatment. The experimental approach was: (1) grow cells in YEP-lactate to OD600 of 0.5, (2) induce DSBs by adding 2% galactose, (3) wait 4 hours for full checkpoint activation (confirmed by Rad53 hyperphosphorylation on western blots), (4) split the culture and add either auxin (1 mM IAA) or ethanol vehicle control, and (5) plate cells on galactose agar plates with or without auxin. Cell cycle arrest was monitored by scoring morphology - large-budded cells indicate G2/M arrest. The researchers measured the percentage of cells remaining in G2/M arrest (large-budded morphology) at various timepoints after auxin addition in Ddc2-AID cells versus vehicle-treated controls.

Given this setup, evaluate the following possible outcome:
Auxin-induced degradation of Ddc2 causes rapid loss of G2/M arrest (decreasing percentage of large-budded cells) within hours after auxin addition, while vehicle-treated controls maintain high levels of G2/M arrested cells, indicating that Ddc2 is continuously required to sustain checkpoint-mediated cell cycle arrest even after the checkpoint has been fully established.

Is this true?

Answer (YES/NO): YES